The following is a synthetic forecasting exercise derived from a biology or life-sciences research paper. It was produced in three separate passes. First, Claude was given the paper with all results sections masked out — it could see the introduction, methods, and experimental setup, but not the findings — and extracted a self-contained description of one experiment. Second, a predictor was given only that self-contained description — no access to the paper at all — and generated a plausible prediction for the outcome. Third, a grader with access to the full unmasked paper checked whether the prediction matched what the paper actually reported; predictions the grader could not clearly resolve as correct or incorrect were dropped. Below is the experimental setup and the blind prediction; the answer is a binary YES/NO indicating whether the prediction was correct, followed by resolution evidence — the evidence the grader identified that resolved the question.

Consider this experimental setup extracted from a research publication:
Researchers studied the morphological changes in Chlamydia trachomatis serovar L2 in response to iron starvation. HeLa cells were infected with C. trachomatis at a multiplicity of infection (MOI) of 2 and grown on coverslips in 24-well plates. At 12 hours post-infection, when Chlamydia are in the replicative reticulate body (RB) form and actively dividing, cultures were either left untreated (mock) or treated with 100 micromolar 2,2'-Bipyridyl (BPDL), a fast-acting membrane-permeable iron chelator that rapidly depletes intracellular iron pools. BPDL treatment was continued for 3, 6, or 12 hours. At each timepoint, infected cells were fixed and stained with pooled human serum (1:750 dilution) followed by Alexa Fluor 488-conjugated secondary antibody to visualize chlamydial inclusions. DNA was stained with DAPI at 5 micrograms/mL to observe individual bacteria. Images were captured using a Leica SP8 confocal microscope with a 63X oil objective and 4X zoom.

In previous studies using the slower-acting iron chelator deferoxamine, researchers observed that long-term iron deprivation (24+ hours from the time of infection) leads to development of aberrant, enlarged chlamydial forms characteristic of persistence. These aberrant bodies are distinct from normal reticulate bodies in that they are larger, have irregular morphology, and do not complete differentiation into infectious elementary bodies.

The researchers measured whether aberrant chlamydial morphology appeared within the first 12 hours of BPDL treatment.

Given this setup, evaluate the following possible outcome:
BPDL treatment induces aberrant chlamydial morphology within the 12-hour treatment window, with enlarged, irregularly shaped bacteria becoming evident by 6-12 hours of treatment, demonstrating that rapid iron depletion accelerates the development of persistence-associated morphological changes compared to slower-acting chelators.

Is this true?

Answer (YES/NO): NO